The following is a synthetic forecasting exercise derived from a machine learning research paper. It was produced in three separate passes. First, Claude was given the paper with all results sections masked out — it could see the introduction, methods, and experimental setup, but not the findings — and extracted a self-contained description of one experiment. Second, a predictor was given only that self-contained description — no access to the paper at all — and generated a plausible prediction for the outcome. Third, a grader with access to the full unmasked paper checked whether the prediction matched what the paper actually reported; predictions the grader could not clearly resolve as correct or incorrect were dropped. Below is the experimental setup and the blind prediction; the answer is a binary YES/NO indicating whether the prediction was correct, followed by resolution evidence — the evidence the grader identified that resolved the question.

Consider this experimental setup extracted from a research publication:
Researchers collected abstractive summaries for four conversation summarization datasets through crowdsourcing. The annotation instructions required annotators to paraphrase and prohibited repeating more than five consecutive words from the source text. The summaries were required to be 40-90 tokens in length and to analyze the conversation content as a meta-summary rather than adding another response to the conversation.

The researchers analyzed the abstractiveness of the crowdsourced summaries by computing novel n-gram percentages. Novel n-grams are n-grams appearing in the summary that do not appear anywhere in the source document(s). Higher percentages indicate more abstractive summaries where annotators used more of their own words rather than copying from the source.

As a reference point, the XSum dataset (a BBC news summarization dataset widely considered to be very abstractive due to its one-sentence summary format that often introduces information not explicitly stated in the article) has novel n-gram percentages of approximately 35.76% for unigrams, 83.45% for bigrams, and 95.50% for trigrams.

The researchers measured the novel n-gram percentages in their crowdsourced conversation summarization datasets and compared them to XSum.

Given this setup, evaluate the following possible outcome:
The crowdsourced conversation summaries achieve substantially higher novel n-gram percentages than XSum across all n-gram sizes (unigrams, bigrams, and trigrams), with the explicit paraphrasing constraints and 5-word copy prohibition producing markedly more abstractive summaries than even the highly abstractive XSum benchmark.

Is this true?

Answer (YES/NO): NO